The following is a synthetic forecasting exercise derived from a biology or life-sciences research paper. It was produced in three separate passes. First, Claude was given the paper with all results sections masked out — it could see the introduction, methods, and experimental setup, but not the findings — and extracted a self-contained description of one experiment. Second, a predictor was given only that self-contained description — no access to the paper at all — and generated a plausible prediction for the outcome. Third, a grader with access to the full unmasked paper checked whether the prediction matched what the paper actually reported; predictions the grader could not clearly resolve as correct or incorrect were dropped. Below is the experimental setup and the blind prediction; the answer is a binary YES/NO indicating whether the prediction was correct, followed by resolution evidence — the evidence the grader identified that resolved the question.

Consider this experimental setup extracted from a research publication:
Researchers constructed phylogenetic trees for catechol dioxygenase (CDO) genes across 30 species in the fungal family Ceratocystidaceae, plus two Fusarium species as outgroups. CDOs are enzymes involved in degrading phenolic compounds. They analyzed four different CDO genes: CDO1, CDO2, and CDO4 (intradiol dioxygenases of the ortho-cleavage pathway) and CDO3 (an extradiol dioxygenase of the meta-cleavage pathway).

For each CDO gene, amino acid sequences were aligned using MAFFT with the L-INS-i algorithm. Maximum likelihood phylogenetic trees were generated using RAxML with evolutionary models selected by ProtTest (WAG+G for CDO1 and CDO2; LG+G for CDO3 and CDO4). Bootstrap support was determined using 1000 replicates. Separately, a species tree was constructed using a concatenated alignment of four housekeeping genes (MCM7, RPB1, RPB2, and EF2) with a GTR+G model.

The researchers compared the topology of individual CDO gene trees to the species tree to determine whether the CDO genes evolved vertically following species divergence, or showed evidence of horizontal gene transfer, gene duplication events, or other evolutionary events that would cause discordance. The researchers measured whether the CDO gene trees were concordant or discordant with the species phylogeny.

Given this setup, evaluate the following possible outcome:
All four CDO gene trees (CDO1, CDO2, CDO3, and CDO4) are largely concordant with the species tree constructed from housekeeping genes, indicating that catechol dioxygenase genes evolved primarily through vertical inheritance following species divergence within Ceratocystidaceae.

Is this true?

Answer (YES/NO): YES